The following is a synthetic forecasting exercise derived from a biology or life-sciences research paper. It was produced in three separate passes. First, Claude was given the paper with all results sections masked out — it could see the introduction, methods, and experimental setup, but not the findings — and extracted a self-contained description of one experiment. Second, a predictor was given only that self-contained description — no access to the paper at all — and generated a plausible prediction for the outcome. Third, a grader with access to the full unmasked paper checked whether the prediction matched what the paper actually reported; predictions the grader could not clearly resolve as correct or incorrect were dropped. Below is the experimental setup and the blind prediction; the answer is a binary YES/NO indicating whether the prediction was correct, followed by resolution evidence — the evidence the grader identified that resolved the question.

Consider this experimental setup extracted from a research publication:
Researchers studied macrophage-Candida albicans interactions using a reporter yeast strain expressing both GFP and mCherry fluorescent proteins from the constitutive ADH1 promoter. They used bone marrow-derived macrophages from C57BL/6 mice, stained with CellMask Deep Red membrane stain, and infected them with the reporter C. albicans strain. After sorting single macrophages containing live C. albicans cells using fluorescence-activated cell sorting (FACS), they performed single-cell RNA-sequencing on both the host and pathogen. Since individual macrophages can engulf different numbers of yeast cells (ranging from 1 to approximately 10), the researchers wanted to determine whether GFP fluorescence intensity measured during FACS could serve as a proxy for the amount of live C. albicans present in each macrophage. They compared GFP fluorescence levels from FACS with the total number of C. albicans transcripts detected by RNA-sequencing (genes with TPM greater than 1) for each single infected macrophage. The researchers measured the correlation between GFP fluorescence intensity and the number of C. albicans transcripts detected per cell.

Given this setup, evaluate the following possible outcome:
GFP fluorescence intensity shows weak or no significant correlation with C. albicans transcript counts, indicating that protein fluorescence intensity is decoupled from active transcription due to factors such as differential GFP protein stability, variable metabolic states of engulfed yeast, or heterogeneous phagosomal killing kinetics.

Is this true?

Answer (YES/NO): NO